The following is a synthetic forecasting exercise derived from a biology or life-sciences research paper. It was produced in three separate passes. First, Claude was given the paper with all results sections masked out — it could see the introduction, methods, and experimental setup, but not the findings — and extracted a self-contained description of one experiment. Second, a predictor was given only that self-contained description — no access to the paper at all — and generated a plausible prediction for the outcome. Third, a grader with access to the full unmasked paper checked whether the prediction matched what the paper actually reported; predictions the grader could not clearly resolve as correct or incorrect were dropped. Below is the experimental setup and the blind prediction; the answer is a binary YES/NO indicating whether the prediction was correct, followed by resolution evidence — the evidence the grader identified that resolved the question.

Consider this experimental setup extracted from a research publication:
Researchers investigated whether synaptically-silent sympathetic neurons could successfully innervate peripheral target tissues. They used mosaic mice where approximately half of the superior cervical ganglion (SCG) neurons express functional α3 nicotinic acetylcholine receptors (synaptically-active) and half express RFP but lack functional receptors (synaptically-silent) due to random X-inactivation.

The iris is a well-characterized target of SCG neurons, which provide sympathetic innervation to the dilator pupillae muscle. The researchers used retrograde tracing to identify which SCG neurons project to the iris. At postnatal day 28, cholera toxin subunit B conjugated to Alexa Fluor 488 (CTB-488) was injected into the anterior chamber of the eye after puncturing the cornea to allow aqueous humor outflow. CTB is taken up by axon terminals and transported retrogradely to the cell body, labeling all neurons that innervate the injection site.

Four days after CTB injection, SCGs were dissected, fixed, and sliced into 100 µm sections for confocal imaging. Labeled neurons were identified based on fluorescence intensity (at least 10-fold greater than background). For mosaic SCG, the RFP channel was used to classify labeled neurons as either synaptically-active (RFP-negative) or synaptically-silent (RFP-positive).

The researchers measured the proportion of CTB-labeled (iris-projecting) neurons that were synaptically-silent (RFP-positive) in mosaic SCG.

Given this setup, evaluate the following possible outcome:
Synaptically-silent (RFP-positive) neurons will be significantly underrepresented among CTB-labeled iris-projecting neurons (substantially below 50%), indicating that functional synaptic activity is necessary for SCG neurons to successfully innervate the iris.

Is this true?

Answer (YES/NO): NO